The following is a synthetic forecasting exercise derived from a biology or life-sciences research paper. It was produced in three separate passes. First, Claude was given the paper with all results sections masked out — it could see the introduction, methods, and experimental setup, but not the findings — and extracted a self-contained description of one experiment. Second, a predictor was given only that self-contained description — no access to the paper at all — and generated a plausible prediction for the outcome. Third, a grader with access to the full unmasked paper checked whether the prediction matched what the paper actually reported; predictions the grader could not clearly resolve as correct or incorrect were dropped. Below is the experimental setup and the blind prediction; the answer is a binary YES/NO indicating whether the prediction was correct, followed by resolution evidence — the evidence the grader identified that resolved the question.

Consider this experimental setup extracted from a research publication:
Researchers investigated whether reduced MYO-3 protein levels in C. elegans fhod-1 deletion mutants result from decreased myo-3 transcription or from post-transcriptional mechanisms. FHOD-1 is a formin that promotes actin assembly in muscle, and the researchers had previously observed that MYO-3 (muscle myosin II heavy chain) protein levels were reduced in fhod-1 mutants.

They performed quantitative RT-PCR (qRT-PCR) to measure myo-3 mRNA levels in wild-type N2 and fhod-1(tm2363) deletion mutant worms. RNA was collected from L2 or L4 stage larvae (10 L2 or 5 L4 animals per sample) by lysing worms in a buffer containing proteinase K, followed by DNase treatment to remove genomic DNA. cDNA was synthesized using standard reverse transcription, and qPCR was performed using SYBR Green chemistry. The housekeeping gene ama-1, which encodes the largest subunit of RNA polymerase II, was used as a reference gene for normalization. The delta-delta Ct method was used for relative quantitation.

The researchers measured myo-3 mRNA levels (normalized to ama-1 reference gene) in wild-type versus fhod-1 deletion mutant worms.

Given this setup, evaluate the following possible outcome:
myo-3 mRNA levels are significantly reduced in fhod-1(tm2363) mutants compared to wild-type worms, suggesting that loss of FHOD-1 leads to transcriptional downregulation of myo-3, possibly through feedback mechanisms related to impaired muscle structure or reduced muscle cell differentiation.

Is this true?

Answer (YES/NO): NO